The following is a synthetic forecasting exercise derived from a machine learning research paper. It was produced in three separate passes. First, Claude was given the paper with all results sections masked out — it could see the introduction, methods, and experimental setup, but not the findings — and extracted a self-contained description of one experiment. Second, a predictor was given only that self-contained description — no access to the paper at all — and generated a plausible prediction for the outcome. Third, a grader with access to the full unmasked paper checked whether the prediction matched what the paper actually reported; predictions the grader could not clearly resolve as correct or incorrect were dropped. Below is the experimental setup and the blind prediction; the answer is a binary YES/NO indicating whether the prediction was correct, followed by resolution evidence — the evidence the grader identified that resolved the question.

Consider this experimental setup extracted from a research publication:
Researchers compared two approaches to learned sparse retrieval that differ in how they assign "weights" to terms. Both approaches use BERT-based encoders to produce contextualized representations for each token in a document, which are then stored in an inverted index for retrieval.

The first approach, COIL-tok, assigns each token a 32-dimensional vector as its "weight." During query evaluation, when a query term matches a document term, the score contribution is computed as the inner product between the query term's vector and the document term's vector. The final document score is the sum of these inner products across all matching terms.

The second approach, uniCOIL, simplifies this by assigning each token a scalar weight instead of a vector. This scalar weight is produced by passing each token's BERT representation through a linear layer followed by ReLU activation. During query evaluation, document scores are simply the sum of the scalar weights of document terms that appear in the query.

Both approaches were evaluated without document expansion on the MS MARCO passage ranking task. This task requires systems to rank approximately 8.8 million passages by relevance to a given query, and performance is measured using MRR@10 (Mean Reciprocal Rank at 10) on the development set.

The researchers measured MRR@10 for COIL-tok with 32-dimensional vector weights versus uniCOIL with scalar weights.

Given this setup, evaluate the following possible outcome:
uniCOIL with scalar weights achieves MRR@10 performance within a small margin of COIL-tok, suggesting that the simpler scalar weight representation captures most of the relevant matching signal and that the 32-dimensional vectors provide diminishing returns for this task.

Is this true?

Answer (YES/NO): NO